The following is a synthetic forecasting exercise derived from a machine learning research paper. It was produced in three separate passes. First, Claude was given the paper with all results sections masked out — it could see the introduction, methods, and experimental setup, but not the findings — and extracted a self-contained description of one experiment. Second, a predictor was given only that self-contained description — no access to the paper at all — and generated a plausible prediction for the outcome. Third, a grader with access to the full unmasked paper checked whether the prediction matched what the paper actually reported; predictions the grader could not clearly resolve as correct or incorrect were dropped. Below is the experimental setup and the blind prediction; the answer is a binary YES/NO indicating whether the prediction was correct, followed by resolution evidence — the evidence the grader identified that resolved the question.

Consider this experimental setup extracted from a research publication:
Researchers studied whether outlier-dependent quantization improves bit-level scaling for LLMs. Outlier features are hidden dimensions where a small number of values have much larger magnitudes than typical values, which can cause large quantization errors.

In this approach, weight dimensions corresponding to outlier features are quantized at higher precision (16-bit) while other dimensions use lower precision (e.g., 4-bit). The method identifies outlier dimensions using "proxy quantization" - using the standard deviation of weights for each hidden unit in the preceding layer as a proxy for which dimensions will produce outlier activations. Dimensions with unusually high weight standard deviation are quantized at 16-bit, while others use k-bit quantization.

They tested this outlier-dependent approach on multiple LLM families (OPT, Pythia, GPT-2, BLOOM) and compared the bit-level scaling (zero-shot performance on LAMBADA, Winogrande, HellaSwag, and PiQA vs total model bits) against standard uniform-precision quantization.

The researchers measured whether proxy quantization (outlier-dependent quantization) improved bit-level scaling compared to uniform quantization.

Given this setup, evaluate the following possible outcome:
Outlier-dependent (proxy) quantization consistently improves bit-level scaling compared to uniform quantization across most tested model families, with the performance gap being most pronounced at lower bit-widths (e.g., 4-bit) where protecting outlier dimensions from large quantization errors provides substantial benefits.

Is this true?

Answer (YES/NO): NO